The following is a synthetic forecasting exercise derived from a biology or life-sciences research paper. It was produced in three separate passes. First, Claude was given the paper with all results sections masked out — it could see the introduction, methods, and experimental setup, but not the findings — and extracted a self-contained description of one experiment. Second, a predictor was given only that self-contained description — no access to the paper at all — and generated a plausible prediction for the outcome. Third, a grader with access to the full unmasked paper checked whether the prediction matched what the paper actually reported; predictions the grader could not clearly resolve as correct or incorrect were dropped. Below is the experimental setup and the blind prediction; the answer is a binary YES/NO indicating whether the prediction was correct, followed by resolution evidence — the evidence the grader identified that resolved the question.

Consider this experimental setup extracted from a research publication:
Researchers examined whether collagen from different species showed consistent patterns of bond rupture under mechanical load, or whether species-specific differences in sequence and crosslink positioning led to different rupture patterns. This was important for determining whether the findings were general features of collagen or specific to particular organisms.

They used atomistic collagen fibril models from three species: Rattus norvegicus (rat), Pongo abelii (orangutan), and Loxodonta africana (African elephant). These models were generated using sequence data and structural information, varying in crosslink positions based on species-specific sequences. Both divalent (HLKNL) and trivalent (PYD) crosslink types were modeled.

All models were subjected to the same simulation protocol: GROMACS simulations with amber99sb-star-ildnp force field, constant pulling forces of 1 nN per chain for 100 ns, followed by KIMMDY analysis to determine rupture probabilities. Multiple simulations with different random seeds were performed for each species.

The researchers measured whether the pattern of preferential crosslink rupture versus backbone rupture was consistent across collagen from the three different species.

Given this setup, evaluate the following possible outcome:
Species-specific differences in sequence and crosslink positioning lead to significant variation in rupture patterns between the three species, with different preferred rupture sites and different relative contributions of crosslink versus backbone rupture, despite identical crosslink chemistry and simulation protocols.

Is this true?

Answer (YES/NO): NO